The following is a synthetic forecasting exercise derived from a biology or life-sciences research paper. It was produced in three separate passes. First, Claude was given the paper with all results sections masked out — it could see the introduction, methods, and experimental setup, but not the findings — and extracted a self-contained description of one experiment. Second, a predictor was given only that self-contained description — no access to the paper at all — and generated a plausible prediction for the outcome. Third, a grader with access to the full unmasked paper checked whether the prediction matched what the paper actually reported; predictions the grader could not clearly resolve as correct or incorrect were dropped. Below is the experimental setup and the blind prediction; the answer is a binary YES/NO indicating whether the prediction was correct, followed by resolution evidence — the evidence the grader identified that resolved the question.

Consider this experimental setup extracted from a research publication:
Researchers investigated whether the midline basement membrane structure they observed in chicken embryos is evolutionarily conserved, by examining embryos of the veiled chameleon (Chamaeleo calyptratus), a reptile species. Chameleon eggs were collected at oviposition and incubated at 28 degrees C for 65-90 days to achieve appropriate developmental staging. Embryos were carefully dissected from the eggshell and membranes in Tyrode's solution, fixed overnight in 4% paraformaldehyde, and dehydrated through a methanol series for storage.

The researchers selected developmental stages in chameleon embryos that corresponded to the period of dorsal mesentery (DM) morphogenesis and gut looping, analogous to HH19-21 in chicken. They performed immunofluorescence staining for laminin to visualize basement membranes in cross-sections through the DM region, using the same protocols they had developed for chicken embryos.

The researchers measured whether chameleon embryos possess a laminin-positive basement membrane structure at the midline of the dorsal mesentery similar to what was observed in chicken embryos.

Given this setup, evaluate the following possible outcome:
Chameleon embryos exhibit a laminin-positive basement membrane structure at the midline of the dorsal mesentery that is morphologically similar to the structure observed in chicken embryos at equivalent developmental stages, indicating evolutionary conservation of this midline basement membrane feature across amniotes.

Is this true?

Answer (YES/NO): YES